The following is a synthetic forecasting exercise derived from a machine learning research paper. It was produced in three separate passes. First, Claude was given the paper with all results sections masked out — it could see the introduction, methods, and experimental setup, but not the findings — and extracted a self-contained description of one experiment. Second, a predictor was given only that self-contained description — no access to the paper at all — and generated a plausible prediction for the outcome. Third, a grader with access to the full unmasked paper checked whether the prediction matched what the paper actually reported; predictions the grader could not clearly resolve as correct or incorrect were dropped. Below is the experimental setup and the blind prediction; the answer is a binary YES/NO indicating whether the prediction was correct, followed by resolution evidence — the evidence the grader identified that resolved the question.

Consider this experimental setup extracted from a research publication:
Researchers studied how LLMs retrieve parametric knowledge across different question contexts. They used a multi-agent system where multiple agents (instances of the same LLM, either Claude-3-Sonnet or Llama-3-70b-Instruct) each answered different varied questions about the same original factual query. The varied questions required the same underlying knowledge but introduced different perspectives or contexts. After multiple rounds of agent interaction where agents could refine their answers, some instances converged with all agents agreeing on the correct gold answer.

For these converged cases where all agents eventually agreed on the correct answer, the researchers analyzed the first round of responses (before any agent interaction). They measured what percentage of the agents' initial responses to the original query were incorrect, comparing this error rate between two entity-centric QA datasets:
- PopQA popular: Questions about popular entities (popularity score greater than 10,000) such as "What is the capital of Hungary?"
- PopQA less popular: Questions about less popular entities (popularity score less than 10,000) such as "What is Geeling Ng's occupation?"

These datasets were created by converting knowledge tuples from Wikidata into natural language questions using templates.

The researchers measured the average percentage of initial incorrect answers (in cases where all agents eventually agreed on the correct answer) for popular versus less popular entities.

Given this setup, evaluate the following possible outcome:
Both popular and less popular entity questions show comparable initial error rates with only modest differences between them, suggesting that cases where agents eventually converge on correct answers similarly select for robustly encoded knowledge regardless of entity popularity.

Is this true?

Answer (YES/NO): NO